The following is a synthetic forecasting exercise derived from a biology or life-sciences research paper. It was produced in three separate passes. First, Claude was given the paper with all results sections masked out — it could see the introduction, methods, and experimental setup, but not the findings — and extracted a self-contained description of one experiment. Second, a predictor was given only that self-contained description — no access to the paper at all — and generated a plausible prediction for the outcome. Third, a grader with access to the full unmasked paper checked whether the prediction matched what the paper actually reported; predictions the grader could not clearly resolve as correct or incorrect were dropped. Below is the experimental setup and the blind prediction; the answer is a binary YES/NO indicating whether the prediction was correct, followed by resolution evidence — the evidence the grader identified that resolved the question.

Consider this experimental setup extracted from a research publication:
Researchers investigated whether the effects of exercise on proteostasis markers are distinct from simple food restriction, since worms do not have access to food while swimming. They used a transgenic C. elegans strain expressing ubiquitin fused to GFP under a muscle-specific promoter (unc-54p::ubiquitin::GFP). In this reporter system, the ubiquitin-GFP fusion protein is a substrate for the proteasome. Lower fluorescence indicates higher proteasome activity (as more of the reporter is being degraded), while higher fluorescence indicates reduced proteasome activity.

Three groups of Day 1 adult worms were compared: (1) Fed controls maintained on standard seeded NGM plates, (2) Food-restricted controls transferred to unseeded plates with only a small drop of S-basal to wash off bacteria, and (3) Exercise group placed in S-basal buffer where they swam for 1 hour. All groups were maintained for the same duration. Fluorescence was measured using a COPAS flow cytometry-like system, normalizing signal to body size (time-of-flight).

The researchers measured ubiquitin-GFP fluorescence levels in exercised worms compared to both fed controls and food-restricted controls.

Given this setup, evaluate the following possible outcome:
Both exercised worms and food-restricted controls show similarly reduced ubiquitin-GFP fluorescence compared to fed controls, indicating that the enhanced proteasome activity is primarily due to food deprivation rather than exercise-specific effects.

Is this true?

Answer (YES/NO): NO